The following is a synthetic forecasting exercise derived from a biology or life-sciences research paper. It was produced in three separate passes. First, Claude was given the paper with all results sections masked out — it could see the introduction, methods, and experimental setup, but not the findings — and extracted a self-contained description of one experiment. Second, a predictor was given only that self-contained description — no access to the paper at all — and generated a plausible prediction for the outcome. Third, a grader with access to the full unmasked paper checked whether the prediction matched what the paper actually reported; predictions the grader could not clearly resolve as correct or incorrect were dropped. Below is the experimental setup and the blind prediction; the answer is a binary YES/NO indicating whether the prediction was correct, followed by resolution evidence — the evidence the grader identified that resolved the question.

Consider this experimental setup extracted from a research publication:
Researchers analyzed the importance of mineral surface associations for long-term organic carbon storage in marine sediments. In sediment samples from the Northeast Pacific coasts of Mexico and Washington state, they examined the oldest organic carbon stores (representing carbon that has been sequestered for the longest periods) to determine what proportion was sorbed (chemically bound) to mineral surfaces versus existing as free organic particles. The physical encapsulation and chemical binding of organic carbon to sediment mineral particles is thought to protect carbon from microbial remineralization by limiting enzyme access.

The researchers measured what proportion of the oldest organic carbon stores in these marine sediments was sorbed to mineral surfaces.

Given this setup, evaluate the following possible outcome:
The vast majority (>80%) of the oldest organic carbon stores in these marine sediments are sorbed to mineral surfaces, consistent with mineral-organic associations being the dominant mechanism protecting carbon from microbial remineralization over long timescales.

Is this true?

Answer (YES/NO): NO